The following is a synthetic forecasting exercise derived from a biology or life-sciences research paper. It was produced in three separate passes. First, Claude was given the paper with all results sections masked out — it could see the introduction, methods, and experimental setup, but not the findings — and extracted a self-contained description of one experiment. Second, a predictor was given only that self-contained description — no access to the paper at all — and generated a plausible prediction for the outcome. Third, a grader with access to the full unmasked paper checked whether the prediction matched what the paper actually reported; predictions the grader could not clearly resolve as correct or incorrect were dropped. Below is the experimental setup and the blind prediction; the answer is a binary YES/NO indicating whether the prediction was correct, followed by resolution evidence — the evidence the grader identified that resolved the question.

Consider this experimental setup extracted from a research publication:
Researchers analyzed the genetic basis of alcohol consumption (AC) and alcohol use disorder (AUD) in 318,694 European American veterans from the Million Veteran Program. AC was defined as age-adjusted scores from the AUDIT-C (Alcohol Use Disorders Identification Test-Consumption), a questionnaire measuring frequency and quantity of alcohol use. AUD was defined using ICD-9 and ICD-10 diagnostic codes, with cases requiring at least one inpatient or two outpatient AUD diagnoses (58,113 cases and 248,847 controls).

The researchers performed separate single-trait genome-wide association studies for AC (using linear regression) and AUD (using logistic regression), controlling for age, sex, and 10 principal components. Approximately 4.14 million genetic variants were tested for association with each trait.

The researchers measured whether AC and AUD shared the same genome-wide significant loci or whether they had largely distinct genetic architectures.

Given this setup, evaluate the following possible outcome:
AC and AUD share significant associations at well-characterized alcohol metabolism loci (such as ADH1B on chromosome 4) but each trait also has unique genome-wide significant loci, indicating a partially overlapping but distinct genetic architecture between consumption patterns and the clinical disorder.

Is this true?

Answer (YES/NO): NO